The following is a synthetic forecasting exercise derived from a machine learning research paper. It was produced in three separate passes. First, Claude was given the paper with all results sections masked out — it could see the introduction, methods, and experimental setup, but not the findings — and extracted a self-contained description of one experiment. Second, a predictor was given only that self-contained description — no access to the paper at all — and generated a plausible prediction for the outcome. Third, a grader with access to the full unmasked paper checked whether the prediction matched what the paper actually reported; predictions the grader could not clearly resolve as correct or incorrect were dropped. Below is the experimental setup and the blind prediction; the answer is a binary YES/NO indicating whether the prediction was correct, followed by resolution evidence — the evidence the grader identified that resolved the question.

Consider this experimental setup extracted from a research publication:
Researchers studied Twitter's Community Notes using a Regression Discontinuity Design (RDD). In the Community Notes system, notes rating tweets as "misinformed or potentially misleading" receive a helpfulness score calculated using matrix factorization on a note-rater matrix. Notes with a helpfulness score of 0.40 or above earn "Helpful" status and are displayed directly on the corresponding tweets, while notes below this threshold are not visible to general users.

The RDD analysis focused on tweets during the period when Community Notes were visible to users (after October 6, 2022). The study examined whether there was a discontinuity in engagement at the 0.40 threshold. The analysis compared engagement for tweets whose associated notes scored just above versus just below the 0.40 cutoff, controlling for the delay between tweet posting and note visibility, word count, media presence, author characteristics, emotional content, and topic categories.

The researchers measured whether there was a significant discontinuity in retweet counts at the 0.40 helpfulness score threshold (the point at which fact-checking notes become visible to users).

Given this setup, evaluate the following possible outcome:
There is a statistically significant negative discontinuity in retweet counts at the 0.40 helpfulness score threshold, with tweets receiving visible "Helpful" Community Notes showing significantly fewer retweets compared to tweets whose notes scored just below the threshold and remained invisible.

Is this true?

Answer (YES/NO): NO